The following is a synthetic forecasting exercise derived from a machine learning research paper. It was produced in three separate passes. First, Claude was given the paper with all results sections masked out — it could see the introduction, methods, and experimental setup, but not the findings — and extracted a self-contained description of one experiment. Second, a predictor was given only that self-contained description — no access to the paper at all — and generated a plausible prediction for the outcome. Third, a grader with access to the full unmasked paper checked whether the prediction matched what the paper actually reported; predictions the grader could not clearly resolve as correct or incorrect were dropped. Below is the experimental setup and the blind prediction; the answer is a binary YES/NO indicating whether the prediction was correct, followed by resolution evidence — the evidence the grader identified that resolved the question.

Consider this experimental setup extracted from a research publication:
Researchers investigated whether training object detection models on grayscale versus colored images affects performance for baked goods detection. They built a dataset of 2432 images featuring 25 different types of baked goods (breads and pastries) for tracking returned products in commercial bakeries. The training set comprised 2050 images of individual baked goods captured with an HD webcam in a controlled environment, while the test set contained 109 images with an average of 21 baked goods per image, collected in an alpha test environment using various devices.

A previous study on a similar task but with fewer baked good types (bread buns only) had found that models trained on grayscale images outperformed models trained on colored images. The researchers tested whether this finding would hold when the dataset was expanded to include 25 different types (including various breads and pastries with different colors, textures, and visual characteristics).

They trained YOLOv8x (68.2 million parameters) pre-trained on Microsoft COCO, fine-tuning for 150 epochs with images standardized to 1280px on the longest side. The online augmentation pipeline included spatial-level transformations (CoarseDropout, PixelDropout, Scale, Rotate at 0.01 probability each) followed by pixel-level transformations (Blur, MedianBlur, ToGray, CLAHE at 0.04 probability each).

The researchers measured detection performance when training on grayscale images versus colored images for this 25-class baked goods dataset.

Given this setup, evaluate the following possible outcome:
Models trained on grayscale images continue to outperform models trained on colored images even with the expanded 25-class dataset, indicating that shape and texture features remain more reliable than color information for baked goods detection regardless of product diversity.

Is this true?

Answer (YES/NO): NO